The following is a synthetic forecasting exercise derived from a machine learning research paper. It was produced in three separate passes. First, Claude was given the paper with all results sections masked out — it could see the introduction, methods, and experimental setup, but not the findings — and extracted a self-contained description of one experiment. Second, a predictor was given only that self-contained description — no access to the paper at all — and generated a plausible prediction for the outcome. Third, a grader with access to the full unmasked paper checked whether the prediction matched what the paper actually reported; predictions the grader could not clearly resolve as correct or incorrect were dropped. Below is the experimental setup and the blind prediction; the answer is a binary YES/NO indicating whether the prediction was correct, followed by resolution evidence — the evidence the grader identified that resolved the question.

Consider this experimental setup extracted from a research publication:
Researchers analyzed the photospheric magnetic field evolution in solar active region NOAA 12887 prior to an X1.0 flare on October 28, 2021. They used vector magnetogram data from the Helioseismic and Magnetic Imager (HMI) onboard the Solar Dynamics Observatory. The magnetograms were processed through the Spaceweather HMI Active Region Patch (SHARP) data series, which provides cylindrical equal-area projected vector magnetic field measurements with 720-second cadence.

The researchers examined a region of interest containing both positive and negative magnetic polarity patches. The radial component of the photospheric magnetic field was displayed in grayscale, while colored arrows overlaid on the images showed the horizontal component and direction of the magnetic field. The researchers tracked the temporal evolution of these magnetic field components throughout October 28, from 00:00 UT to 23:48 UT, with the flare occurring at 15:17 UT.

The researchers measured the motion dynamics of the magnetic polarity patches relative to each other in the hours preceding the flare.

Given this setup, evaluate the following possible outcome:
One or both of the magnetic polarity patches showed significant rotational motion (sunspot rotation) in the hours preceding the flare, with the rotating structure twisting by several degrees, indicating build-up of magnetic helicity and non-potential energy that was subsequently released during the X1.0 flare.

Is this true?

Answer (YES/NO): NO